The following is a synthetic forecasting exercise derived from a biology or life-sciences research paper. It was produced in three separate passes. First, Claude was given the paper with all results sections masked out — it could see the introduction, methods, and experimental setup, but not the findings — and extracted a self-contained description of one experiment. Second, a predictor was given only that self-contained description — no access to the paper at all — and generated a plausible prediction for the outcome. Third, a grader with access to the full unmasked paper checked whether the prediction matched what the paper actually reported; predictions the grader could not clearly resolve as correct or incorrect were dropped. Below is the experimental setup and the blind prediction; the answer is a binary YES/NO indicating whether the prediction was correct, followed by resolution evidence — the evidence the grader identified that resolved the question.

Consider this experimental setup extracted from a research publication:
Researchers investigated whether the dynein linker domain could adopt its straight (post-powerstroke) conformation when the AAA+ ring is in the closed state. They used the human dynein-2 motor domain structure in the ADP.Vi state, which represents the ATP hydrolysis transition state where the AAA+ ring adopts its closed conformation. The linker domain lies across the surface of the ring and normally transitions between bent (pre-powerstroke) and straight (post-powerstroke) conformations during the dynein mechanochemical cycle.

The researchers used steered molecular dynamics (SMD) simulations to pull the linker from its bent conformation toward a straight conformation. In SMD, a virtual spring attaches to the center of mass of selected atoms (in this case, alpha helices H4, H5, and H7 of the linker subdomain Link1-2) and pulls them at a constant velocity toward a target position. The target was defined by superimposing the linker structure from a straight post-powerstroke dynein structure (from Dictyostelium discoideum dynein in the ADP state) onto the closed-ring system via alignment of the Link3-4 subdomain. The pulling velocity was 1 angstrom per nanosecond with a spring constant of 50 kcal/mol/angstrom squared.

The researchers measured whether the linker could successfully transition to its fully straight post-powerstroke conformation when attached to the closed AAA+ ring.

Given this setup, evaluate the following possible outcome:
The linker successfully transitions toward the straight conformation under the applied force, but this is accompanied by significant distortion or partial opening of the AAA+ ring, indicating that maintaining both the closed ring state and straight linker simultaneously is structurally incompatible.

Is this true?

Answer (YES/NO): NO